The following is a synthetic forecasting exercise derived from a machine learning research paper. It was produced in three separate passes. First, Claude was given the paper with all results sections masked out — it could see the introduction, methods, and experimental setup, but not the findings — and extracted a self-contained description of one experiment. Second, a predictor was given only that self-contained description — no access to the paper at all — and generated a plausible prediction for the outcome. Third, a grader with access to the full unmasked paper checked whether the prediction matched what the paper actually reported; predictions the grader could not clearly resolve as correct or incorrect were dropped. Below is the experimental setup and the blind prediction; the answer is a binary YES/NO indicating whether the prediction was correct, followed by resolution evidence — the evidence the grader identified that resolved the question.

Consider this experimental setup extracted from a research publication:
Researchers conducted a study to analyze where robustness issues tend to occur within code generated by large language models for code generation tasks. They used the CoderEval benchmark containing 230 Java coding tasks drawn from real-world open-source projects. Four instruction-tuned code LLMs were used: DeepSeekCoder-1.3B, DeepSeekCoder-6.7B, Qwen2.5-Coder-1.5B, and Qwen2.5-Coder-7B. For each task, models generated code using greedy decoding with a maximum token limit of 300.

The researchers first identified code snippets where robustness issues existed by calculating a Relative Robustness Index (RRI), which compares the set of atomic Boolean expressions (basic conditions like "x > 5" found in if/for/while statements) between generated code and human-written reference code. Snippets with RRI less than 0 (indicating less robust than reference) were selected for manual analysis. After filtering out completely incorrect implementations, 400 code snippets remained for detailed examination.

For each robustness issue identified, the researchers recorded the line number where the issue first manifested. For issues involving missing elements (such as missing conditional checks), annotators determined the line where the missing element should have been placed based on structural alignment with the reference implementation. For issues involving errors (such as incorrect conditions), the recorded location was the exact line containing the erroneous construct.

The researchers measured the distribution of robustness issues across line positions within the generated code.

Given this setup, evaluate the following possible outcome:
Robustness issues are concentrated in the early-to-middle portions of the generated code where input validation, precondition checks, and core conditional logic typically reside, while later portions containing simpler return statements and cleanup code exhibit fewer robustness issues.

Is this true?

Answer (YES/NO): NO